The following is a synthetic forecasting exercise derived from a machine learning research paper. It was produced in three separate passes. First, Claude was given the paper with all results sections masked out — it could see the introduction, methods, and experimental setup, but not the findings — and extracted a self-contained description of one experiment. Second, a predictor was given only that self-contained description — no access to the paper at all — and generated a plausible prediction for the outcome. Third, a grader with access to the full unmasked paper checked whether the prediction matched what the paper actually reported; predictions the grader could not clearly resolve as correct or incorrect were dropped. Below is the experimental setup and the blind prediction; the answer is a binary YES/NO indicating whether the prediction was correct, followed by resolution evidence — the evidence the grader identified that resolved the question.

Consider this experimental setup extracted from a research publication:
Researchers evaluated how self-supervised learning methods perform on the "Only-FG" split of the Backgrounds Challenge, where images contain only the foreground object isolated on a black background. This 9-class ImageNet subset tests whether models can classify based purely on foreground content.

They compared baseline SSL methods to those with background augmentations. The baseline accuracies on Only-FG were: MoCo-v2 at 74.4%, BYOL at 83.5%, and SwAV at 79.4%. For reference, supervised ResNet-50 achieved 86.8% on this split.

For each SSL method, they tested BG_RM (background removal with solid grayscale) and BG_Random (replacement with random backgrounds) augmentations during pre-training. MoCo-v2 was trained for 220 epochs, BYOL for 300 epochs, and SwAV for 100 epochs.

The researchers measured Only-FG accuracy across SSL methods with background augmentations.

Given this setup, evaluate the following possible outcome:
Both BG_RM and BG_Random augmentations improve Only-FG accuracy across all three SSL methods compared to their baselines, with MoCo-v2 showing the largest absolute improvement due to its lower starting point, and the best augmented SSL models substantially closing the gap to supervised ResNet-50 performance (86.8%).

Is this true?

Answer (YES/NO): NO